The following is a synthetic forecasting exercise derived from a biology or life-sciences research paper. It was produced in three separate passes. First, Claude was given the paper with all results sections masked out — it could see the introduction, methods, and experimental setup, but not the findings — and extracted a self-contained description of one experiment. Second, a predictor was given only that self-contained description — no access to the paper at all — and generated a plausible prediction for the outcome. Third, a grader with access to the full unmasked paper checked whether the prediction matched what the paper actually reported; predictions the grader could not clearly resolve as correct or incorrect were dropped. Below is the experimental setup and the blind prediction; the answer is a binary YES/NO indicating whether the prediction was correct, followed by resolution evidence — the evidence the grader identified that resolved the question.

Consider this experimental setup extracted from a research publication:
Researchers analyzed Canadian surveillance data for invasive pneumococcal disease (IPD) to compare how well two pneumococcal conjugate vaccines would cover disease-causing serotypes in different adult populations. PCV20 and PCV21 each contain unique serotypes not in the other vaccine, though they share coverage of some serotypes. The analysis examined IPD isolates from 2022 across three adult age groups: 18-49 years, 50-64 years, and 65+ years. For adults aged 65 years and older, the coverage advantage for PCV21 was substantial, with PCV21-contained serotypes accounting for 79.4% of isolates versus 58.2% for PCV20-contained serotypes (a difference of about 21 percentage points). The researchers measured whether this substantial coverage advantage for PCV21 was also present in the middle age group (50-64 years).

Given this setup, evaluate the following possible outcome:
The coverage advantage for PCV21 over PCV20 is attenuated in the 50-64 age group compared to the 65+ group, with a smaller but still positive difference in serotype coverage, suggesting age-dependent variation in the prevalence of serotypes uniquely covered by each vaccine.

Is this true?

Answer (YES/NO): NO